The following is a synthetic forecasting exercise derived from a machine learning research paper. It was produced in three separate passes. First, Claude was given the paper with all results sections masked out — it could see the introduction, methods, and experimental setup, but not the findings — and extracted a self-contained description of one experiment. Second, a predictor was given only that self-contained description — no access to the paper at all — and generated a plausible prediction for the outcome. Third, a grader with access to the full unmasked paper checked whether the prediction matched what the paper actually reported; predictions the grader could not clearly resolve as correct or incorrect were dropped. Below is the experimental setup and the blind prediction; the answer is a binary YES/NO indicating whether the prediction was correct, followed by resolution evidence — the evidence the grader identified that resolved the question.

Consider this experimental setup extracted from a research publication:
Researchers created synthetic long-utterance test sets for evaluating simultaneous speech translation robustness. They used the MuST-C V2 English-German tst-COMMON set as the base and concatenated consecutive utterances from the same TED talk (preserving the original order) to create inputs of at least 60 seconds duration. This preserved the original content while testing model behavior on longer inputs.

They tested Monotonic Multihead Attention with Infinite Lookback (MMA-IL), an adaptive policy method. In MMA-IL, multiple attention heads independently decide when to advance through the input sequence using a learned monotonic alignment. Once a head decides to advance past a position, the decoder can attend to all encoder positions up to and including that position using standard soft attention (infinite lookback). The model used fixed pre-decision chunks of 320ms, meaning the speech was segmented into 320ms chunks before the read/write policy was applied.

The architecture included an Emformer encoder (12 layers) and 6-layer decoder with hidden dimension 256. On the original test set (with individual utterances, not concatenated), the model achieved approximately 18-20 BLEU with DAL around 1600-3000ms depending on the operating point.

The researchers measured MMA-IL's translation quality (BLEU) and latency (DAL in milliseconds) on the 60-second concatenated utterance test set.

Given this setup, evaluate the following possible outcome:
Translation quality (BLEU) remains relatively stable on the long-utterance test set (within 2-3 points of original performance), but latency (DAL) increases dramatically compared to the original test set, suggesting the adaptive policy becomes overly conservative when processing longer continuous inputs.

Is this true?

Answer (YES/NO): NO